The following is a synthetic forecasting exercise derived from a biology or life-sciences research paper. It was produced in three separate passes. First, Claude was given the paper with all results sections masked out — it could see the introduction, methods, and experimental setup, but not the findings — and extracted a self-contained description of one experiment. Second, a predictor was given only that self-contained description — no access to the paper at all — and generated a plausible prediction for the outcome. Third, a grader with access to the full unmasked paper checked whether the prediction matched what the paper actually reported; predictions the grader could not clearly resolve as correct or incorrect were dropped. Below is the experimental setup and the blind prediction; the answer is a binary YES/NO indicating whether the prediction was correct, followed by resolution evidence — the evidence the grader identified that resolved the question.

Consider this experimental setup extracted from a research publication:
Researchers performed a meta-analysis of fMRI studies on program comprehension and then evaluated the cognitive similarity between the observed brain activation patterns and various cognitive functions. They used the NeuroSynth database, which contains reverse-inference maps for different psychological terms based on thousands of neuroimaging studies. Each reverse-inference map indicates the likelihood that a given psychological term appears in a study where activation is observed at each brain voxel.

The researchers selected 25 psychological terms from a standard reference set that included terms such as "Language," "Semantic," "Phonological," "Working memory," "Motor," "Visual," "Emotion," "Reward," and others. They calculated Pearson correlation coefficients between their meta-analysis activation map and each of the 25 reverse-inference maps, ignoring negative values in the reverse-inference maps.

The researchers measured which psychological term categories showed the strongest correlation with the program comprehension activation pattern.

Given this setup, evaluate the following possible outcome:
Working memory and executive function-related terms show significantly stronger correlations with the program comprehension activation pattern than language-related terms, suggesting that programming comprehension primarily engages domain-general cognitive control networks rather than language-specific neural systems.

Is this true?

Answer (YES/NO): NO